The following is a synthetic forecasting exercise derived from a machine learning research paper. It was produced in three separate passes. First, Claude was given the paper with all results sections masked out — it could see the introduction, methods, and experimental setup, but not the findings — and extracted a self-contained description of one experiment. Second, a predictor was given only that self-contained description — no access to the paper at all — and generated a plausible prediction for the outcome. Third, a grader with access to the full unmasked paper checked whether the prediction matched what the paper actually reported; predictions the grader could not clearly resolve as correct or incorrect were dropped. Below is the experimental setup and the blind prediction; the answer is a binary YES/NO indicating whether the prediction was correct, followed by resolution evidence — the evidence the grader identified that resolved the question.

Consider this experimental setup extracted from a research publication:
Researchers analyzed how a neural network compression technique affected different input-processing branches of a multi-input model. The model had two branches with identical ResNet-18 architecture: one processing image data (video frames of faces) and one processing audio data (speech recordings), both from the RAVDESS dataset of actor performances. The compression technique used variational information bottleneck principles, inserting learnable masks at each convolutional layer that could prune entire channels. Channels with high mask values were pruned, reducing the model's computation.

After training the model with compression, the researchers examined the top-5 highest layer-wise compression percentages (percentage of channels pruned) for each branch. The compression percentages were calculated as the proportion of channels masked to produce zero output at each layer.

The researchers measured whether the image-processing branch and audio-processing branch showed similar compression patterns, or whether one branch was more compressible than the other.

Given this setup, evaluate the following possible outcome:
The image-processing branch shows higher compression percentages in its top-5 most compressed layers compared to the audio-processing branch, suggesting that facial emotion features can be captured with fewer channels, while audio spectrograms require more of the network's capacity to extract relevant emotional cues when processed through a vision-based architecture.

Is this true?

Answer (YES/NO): NO